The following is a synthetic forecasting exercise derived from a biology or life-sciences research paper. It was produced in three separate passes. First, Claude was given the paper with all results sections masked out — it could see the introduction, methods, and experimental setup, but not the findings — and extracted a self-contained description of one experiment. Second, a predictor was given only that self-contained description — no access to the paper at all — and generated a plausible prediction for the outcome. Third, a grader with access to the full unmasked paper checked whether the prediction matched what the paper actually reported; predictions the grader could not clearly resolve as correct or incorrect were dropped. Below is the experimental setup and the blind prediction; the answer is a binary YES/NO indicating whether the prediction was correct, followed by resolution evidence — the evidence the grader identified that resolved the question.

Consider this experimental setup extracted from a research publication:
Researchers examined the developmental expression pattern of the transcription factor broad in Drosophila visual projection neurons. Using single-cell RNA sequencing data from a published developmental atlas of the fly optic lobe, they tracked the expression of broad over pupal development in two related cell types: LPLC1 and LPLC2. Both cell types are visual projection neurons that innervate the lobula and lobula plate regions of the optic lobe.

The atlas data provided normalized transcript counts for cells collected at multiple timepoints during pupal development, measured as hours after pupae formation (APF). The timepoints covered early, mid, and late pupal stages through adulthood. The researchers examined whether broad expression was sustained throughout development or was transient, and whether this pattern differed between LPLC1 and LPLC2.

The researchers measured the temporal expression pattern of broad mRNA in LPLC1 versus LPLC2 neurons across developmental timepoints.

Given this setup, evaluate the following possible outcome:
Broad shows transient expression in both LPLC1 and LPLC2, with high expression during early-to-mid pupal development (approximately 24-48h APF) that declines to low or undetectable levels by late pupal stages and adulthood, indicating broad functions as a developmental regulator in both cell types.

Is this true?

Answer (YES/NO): NO